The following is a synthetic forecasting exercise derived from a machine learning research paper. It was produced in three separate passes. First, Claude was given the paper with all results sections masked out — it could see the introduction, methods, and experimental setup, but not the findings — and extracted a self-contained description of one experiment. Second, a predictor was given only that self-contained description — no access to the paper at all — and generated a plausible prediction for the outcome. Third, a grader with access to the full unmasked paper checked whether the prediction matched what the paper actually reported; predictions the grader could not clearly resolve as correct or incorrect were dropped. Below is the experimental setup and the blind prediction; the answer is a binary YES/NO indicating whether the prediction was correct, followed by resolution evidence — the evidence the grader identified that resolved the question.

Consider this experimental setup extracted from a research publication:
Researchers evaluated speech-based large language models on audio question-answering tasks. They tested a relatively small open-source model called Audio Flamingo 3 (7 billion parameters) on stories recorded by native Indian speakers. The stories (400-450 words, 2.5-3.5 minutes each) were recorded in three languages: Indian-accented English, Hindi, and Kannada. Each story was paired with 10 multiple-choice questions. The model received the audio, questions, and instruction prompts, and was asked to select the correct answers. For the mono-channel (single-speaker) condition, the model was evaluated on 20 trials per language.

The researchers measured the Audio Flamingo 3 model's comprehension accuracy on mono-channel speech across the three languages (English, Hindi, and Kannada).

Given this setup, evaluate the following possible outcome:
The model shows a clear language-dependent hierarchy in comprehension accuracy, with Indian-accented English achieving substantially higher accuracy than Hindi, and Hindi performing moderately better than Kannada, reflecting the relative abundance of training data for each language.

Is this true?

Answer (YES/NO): YES